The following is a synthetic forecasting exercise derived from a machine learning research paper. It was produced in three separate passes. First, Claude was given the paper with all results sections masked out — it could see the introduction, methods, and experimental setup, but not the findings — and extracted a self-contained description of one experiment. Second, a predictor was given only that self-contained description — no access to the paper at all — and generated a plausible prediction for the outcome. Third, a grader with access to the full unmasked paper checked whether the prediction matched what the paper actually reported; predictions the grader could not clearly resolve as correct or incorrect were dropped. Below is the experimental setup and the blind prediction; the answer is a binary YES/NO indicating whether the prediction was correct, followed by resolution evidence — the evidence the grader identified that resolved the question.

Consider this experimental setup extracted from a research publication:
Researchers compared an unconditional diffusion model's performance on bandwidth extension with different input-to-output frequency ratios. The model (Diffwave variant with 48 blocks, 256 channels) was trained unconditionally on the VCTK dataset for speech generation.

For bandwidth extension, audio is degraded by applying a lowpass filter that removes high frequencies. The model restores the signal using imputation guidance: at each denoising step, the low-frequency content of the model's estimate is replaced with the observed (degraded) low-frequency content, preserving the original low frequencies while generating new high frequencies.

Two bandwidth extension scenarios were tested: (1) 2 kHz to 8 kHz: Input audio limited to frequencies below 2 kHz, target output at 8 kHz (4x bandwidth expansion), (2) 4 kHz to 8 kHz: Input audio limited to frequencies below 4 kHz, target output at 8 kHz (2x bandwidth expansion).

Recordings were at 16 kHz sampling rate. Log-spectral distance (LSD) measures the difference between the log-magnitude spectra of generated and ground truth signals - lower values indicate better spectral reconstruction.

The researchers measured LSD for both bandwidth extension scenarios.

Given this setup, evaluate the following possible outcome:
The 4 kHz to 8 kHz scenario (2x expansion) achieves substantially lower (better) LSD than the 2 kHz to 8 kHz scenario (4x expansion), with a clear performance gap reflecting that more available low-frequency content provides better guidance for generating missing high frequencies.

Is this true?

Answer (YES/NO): YES